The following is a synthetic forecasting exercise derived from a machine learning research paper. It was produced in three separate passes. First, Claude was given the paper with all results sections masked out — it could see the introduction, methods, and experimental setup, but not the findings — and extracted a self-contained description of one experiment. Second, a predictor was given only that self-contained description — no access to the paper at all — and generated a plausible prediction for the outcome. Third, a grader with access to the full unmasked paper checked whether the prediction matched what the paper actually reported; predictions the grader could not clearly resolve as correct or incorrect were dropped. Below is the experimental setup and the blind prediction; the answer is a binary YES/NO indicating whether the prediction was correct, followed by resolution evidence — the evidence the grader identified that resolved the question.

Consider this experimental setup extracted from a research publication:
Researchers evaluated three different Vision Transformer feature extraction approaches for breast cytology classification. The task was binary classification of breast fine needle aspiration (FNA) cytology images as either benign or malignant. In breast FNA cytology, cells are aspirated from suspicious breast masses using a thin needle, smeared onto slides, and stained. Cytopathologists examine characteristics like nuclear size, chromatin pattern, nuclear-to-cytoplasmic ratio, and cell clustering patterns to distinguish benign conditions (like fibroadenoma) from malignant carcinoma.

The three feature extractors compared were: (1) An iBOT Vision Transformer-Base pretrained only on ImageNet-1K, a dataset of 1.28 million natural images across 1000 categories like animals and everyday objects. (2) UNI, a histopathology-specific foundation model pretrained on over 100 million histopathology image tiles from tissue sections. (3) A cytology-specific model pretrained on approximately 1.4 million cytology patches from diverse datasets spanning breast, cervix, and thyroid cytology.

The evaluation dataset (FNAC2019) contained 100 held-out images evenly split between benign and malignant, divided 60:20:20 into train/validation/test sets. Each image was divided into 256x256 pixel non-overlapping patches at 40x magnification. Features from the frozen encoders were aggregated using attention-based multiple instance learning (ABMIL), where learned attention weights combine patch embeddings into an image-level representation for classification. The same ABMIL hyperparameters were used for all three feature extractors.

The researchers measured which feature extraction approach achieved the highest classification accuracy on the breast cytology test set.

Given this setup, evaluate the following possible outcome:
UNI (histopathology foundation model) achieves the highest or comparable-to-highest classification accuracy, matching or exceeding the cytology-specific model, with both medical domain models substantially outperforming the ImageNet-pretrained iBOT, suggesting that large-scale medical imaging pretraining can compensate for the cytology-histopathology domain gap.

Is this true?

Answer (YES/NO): NO